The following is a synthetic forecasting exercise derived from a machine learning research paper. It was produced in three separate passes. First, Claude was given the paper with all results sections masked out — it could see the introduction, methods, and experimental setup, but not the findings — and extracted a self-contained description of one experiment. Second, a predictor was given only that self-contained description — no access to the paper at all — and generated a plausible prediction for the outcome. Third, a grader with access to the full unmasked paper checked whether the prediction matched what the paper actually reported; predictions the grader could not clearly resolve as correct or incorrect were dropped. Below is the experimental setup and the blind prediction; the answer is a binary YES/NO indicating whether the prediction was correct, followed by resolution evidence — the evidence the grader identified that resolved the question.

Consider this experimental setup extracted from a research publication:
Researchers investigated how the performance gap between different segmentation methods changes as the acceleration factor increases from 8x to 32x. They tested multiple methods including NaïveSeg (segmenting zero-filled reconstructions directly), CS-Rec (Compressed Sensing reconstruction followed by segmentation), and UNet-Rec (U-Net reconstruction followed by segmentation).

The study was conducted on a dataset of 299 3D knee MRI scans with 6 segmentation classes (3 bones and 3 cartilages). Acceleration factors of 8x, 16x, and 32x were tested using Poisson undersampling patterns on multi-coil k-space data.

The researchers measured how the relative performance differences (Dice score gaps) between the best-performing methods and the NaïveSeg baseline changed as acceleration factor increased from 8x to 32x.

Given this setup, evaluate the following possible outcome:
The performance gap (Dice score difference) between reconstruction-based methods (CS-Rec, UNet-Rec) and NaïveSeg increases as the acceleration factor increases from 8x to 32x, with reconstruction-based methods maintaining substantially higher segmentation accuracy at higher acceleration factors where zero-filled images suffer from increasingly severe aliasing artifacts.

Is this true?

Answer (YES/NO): NO